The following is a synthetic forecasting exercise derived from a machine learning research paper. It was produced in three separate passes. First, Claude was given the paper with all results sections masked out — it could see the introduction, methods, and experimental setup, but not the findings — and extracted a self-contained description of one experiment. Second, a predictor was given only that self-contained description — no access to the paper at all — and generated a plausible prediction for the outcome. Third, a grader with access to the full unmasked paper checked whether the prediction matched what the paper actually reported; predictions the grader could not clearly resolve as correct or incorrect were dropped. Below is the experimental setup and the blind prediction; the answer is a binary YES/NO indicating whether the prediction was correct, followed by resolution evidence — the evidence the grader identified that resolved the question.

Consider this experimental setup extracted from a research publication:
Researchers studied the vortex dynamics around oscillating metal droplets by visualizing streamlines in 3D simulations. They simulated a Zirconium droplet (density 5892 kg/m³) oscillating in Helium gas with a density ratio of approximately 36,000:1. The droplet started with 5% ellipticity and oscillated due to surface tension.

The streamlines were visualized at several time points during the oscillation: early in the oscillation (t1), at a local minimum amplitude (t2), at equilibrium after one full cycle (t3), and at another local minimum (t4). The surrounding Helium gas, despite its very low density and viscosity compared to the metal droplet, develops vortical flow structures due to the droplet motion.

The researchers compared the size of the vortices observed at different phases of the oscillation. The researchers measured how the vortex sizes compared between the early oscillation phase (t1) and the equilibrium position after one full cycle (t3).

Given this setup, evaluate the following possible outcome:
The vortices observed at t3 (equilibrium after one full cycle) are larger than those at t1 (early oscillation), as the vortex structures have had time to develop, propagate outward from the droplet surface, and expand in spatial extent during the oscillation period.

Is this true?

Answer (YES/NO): YES